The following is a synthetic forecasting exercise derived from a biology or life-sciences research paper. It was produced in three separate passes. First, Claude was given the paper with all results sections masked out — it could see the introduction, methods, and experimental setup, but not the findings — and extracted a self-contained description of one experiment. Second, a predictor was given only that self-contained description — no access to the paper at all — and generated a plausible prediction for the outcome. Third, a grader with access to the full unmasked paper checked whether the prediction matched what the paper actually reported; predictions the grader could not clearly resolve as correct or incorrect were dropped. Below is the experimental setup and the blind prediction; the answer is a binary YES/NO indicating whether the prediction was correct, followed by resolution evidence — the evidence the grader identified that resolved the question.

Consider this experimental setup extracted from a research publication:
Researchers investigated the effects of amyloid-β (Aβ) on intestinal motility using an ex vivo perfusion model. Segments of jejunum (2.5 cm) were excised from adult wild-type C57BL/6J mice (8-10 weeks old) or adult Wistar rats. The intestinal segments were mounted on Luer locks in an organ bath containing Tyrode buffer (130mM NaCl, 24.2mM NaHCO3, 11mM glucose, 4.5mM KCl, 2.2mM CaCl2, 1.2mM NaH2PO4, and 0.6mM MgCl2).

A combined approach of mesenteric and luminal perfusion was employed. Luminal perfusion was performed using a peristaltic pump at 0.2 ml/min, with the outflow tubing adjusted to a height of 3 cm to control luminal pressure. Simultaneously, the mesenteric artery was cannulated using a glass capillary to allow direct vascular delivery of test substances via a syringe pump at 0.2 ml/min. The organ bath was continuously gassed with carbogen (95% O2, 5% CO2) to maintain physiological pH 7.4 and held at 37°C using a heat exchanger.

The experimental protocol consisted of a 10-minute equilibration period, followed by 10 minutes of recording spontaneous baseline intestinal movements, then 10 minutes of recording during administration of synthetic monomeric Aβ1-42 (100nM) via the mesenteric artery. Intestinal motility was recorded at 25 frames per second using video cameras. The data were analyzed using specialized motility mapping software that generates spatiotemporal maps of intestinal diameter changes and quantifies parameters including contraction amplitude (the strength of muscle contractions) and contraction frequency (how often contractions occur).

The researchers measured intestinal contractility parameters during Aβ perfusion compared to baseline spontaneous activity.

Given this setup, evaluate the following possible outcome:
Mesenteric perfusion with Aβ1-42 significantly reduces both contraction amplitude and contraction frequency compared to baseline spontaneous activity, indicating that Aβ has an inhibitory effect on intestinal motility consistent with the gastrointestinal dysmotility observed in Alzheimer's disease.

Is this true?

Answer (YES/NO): NO